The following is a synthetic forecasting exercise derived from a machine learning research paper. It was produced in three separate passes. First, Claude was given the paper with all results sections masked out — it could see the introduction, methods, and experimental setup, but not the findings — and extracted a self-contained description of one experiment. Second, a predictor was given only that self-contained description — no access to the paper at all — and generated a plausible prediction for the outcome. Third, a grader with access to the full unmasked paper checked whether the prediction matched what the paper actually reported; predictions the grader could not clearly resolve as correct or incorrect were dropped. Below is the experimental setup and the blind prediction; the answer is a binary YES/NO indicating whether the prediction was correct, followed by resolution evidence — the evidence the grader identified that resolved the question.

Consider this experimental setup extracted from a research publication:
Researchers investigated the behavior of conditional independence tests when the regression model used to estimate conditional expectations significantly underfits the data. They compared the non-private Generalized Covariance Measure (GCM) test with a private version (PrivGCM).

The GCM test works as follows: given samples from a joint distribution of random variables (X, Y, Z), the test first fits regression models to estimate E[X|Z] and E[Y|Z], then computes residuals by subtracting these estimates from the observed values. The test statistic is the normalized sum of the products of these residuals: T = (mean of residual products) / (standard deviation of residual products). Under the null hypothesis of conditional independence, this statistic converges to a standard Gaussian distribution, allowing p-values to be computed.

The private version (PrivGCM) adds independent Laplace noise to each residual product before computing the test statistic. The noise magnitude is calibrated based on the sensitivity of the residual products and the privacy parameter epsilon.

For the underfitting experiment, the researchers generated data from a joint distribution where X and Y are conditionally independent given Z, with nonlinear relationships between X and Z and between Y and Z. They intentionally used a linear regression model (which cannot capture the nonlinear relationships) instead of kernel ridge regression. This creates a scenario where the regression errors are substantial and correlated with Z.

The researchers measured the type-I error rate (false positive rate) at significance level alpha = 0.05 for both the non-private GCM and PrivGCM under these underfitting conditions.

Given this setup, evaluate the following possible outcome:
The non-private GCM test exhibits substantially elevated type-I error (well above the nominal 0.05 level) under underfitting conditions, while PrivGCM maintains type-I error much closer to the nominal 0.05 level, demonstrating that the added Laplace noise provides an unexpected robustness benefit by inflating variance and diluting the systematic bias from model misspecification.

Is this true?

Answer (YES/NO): YES